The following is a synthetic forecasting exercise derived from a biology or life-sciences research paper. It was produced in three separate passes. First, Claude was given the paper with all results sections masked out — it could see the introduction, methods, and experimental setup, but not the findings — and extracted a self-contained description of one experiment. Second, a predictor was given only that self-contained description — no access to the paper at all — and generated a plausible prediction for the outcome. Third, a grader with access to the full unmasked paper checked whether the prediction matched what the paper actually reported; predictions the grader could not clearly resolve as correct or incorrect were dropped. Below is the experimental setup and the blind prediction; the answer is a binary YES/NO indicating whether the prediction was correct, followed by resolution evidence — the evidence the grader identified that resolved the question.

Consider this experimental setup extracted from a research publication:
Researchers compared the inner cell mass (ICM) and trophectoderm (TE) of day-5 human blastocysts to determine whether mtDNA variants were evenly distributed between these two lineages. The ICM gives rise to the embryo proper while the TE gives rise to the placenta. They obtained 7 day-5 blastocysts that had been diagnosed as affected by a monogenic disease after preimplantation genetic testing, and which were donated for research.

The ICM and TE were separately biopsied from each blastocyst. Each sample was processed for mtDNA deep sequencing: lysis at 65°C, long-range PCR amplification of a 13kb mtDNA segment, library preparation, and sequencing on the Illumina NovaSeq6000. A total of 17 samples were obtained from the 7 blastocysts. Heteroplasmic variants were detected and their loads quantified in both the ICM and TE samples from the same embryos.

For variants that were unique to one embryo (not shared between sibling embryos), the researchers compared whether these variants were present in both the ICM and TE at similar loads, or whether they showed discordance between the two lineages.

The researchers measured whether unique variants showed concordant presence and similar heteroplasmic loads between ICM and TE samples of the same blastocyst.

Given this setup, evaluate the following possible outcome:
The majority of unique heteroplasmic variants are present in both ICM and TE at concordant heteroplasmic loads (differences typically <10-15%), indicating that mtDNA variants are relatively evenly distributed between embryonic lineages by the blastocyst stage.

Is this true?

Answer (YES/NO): NO